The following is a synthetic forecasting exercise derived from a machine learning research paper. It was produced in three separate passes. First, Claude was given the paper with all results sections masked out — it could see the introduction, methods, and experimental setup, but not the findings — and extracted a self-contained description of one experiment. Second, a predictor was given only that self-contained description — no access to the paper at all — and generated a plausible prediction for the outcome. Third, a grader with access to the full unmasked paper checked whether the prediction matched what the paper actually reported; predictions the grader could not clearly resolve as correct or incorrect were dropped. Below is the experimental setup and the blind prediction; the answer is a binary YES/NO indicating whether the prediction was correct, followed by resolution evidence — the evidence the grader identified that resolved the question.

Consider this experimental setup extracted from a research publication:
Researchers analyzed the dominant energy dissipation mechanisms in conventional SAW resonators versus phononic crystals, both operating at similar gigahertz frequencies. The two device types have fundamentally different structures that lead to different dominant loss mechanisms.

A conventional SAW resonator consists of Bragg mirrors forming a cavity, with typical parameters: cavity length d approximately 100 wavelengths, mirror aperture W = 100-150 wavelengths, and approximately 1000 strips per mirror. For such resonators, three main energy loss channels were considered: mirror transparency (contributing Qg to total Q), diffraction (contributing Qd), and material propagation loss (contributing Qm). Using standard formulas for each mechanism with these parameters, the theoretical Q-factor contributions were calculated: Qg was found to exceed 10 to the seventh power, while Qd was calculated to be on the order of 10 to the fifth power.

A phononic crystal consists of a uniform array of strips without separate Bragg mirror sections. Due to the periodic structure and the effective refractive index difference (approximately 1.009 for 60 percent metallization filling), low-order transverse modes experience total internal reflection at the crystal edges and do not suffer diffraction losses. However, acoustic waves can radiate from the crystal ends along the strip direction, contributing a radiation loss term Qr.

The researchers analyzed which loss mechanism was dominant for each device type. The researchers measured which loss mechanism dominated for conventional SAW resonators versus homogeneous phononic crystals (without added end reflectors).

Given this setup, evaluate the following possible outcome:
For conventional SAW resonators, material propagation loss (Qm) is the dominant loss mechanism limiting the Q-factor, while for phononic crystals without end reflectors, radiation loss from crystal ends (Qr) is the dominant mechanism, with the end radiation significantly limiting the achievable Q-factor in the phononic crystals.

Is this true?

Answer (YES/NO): NO